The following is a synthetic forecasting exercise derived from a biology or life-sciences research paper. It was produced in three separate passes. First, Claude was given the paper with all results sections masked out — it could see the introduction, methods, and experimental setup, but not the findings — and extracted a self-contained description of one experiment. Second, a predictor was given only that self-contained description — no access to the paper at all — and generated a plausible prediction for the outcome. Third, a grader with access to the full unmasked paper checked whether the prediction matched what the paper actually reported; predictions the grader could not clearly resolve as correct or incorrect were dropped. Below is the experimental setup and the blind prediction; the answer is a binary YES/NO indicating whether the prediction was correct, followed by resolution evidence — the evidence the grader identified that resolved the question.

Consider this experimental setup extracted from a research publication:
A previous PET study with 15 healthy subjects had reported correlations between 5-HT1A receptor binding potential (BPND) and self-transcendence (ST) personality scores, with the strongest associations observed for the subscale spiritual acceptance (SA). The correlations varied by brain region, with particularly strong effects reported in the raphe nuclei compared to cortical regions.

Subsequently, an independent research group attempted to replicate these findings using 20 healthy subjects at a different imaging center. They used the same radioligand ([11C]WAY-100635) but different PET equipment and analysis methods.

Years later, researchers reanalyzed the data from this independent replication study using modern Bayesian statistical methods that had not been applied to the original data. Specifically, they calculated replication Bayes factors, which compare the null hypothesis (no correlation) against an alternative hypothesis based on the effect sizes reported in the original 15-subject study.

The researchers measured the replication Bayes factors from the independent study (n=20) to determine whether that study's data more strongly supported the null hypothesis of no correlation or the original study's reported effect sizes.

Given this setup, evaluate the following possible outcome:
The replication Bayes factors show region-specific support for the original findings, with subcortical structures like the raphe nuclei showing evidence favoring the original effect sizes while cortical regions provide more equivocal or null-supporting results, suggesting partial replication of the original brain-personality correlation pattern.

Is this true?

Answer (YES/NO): NO